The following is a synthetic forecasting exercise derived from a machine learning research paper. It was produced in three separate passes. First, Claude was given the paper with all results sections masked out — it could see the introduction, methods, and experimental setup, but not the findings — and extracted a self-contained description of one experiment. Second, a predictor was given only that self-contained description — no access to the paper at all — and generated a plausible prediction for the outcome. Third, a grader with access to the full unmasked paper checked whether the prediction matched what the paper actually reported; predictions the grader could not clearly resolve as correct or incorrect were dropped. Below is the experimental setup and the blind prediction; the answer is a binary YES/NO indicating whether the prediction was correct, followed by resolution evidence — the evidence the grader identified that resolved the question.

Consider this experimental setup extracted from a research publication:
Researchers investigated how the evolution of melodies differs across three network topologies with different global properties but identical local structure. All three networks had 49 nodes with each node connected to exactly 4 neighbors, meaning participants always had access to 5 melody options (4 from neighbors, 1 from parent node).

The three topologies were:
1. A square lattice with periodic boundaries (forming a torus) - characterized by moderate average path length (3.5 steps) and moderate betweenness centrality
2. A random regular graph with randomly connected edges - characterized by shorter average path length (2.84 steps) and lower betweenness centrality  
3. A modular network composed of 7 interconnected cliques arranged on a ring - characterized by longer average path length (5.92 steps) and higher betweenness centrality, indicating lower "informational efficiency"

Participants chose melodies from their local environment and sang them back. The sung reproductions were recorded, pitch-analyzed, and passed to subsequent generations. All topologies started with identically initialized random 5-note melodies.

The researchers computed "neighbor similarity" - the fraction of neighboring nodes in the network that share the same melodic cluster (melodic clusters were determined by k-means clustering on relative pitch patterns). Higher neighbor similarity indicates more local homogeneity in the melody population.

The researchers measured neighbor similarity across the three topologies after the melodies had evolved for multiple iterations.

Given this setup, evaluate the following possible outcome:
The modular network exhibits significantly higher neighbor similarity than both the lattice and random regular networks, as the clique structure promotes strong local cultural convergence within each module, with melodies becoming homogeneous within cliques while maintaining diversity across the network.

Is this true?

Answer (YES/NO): YES